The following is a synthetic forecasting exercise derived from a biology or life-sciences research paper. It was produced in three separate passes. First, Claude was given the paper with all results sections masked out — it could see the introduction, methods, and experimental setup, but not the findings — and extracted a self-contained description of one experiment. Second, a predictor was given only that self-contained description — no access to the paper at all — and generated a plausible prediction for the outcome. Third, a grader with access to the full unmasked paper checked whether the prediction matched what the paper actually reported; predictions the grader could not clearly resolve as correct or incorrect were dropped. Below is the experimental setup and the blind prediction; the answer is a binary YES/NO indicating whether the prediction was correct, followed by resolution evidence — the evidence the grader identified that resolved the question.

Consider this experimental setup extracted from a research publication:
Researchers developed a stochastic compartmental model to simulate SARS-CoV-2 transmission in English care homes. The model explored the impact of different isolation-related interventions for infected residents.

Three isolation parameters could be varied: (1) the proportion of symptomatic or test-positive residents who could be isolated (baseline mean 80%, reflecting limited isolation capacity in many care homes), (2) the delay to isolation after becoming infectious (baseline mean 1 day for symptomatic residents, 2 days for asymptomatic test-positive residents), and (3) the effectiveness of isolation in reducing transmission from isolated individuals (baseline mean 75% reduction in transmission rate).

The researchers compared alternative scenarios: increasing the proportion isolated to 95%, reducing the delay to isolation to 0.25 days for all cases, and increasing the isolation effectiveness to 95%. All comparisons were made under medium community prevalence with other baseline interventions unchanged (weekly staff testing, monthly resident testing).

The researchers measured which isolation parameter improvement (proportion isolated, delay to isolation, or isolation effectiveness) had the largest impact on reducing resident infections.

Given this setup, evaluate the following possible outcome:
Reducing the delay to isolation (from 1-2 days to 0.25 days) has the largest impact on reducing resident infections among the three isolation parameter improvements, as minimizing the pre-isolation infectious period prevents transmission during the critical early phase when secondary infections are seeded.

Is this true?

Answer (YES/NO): YES